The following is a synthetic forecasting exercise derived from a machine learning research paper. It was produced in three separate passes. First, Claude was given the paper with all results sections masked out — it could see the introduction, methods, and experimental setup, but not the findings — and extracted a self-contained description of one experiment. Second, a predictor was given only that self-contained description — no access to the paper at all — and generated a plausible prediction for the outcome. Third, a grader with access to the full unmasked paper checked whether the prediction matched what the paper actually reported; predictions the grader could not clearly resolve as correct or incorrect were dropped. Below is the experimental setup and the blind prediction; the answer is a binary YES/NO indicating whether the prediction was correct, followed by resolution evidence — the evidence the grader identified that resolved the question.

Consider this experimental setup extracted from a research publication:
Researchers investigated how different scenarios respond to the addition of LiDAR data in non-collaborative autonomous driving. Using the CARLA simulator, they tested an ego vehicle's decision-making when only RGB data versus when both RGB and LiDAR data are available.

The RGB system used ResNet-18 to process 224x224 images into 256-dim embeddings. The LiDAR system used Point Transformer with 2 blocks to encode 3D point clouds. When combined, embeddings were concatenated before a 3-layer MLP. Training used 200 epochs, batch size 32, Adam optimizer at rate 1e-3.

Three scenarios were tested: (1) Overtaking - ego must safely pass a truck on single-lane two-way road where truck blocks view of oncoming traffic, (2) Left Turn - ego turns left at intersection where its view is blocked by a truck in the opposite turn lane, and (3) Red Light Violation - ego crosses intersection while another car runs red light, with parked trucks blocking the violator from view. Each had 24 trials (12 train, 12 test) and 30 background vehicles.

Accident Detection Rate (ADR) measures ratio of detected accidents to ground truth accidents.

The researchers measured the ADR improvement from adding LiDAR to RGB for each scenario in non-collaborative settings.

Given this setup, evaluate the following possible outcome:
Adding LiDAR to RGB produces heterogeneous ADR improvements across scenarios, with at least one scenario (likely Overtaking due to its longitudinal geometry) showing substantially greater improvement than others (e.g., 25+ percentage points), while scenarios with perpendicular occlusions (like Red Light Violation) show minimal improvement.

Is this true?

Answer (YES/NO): NO